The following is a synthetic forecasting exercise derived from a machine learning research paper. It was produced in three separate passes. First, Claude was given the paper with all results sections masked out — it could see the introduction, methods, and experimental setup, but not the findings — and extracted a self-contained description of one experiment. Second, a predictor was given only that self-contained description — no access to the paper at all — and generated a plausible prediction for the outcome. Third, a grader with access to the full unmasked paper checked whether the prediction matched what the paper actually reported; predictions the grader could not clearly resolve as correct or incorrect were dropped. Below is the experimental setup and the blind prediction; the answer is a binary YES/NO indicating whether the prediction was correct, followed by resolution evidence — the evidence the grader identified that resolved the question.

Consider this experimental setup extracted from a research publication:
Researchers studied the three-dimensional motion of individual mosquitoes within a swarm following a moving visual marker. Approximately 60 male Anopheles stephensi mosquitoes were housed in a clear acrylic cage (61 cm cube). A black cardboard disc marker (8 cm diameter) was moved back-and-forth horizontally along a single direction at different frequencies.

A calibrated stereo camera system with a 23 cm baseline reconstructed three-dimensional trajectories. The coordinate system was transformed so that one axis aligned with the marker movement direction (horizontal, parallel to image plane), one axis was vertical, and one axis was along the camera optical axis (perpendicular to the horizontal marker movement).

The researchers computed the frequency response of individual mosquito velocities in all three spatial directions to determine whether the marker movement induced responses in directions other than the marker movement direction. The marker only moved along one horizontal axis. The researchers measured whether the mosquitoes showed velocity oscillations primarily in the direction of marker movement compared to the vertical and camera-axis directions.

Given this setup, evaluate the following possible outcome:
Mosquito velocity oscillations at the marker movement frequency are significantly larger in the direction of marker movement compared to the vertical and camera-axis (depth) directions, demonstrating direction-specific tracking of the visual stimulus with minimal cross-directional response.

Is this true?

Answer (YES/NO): YES